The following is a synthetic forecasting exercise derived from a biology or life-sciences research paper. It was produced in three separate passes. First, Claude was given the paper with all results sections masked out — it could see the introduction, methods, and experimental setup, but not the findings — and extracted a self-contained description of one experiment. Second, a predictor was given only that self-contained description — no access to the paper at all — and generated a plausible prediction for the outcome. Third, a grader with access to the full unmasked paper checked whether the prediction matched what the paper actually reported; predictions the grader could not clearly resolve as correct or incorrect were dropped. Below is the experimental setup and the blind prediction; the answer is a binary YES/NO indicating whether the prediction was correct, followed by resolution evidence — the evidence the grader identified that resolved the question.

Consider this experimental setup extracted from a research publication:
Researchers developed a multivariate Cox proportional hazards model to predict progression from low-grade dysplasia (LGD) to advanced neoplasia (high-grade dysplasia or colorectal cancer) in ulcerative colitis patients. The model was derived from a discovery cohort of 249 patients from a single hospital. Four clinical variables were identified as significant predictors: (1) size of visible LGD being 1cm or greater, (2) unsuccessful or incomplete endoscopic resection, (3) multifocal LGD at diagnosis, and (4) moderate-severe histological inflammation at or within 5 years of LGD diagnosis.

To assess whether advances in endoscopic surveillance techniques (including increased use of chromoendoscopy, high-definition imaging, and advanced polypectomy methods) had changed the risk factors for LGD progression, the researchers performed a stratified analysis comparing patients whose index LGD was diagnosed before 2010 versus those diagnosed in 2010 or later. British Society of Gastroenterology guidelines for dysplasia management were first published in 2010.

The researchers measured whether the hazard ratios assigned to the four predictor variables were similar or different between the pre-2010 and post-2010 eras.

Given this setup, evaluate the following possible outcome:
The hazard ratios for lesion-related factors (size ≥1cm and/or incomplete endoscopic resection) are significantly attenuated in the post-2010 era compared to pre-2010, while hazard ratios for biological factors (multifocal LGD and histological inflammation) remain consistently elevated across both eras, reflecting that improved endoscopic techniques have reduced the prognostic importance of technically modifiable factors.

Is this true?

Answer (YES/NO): NO